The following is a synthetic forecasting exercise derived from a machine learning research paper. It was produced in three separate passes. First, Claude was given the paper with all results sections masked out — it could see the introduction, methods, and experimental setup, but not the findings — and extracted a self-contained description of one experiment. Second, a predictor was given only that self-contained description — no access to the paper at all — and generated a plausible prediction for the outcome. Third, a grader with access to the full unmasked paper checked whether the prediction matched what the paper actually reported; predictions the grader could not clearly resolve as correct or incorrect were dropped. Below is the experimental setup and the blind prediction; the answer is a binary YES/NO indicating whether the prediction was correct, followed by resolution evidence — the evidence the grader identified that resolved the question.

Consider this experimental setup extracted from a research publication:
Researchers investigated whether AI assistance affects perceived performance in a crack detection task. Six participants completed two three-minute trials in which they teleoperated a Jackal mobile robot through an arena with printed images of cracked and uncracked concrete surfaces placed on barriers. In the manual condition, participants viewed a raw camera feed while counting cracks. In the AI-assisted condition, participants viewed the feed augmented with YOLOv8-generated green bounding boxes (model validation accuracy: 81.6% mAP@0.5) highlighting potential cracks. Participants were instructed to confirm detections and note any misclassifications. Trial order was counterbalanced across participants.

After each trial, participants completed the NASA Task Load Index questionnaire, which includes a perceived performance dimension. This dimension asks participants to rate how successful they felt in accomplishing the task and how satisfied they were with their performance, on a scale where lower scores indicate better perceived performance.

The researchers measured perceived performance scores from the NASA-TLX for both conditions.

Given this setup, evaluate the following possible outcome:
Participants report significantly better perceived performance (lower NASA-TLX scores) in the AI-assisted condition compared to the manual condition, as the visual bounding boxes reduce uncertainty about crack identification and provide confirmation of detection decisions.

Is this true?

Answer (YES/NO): NO